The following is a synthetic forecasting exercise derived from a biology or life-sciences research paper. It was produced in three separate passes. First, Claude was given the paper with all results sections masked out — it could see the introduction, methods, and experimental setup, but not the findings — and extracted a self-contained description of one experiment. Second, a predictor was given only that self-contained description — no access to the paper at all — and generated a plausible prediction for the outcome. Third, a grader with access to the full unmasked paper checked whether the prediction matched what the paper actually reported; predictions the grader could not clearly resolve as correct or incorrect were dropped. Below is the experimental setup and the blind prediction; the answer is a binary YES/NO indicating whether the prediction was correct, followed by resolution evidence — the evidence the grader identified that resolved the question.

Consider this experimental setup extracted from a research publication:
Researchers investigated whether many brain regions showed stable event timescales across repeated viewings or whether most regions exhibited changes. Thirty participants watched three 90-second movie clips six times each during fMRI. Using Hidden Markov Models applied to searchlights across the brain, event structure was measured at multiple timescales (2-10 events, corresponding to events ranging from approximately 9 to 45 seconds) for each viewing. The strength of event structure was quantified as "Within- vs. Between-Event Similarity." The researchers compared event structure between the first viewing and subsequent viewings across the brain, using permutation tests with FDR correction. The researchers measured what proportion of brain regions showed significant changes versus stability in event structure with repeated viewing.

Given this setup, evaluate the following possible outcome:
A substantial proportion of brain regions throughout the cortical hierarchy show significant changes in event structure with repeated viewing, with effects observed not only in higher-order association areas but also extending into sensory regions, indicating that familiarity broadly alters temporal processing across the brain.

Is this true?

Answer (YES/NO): NO